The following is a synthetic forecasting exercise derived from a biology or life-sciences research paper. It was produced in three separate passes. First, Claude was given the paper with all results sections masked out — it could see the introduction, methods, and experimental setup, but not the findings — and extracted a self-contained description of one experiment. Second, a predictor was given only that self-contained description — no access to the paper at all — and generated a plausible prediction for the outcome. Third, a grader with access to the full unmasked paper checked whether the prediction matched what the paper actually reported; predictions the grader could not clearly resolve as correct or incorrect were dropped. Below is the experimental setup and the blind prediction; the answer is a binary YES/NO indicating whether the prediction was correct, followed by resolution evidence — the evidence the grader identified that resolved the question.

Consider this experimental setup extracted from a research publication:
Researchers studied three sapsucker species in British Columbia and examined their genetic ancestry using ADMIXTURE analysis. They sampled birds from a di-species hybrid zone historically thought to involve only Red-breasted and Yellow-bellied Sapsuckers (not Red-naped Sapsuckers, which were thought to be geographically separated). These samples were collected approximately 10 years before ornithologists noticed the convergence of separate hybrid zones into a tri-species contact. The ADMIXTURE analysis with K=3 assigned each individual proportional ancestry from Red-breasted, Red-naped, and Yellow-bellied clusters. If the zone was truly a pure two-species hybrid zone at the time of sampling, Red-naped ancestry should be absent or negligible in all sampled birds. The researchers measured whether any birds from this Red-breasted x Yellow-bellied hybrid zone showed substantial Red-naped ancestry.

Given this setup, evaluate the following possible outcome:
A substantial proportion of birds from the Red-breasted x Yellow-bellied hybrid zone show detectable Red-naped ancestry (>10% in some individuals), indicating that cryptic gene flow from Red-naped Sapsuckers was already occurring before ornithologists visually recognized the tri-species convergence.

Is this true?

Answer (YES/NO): YES